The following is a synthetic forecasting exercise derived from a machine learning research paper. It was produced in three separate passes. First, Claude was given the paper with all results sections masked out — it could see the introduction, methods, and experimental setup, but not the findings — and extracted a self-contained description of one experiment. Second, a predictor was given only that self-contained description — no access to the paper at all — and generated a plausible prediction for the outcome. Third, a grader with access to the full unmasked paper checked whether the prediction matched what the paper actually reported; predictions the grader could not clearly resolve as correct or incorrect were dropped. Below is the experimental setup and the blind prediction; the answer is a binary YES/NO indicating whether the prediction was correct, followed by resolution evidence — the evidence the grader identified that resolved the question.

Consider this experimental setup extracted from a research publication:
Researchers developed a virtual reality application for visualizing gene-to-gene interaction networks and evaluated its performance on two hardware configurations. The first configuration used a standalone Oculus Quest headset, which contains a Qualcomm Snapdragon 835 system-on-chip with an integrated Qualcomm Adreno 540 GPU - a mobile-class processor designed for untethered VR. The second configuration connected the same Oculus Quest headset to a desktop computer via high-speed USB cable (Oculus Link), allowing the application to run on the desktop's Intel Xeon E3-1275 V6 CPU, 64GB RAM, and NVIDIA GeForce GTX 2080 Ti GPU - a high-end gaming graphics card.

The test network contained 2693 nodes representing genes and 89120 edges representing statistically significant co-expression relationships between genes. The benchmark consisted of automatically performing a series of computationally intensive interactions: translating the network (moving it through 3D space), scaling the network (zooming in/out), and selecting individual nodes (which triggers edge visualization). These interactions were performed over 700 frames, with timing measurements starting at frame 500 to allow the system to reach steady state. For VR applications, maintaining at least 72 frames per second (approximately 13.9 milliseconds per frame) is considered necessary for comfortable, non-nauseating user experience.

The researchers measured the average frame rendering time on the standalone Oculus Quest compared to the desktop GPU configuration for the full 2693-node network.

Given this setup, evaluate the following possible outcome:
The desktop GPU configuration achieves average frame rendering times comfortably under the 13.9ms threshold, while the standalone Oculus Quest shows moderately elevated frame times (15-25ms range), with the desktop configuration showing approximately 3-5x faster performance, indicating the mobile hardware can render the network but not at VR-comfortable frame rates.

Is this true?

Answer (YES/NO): NO